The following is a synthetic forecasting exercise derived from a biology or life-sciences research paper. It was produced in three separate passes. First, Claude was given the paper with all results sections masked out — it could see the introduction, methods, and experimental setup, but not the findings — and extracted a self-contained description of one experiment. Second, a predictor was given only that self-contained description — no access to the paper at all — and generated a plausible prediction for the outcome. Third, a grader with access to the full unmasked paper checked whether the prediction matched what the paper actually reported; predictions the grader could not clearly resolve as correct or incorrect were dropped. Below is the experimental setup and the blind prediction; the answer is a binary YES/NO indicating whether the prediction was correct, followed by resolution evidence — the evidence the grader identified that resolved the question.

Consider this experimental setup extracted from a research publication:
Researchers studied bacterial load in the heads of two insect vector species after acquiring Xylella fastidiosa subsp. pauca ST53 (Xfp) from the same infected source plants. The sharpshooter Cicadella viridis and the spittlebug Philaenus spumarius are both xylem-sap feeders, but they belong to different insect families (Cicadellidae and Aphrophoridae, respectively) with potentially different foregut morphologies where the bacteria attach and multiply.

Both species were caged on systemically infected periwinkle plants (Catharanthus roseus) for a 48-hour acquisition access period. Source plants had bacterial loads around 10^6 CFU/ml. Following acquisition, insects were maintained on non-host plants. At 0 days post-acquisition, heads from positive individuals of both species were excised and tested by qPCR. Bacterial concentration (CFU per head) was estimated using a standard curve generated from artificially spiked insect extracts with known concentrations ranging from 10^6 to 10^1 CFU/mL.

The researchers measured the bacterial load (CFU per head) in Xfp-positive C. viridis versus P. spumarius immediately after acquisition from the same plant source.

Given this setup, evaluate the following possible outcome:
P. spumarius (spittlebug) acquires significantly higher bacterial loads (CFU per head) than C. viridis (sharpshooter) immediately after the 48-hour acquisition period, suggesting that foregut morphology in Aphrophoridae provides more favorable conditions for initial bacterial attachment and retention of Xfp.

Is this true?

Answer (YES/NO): YES